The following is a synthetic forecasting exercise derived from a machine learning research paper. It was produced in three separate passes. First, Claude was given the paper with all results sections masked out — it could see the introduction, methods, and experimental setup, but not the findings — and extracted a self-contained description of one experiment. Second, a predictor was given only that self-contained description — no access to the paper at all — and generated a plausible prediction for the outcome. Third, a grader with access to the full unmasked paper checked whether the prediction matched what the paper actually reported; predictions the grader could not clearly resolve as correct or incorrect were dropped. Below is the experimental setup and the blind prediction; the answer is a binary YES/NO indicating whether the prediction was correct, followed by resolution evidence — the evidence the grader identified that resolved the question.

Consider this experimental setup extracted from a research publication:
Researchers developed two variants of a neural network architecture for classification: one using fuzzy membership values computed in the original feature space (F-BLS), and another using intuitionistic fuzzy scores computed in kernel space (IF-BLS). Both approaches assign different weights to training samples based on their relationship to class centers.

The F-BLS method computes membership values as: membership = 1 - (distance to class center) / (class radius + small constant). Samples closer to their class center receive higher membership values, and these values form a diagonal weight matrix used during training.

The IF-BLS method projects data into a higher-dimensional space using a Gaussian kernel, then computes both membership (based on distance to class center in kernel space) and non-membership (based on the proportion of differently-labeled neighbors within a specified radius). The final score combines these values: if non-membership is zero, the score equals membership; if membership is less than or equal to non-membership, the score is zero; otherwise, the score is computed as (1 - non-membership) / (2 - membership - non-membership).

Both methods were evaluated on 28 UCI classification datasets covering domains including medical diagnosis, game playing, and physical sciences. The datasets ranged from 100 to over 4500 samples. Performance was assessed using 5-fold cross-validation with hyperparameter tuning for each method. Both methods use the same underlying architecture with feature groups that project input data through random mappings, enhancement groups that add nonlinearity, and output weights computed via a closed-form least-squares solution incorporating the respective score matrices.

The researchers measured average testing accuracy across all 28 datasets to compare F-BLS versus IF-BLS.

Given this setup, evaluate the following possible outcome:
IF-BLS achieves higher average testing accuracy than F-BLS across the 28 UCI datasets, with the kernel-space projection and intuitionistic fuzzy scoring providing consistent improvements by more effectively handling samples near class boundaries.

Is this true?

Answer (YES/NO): YES